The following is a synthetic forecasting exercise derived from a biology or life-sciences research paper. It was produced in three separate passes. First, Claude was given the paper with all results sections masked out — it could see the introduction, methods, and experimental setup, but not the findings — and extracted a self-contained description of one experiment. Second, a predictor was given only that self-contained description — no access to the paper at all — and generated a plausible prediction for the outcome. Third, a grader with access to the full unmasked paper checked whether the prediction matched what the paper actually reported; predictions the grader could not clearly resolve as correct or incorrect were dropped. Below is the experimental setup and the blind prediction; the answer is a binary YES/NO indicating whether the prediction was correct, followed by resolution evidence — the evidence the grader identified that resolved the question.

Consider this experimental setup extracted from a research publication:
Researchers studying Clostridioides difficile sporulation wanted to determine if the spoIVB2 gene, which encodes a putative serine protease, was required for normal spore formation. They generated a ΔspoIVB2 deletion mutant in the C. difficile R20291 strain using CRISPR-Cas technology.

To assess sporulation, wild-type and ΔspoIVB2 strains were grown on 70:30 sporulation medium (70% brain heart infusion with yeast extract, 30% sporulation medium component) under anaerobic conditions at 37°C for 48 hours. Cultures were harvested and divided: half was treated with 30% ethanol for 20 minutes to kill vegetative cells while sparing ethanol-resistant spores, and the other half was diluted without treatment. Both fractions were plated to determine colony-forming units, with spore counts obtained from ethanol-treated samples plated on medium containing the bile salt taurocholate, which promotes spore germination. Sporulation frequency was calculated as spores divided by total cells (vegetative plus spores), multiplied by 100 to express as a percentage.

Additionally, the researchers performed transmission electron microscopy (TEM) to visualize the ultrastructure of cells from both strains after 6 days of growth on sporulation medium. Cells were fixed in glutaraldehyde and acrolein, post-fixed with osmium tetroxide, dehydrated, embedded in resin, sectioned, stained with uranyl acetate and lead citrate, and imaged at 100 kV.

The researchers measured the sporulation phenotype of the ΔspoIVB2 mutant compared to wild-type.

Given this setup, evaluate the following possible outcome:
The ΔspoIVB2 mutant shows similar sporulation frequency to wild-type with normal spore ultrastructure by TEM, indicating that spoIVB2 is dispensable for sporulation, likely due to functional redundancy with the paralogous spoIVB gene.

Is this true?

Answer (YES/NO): NO